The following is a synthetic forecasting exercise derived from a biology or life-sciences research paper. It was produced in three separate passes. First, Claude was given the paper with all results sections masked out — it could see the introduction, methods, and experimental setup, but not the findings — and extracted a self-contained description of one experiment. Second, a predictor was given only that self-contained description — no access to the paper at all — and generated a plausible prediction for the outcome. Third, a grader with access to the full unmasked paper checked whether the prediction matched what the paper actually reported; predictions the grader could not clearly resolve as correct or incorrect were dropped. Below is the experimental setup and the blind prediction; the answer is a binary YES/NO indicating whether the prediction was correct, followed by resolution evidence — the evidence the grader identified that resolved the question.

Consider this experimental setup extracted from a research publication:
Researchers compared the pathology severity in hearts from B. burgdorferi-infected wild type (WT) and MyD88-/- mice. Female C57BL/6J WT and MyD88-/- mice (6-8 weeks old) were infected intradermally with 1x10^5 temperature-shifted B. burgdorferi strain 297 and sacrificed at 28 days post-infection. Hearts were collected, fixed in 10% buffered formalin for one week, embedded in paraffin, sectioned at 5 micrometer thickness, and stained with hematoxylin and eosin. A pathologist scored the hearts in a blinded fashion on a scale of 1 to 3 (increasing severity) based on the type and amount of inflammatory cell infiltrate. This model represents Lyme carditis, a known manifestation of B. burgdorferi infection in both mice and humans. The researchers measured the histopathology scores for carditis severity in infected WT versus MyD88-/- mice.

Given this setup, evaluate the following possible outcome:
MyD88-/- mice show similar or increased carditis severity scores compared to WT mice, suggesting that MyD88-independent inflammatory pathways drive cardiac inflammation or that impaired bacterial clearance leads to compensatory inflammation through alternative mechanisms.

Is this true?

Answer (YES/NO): YES